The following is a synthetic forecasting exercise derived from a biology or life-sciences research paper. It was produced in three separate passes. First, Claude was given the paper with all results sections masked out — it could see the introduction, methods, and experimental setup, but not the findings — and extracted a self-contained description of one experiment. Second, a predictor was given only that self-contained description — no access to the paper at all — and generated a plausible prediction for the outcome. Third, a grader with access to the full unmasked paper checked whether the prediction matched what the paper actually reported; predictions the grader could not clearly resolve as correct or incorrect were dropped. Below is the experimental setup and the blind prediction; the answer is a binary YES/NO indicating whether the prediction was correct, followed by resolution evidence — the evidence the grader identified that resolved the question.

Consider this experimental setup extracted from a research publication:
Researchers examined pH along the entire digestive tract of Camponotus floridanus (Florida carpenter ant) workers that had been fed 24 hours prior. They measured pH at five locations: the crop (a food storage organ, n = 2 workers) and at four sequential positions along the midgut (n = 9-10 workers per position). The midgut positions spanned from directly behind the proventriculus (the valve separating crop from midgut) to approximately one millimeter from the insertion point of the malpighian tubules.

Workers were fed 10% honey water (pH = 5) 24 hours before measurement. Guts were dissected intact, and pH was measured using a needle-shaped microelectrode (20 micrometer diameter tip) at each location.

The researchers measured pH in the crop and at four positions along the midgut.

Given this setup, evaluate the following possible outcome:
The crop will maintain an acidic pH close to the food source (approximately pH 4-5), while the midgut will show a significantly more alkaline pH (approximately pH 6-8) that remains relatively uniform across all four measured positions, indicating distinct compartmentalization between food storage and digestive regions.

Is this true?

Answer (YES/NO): NO